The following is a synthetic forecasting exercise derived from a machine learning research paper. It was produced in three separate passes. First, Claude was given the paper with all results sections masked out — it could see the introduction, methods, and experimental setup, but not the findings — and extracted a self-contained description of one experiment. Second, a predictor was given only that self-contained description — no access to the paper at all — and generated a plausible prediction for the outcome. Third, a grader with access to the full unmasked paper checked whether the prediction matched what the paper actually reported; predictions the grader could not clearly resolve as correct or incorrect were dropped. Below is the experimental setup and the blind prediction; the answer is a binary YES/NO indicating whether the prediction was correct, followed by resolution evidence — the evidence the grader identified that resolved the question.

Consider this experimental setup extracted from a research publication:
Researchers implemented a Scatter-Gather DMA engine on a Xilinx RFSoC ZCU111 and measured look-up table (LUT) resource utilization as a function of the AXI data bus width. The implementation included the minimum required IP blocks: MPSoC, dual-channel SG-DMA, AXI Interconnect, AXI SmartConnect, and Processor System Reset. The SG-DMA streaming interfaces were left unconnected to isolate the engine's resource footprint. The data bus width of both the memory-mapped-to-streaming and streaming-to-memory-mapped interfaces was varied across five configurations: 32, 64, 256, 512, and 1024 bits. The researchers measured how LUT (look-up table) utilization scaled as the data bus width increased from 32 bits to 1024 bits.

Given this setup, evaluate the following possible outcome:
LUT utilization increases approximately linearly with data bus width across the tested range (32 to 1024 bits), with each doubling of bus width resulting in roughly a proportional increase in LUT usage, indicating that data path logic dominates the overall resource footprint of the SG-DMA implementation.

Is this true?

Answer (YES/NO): NO